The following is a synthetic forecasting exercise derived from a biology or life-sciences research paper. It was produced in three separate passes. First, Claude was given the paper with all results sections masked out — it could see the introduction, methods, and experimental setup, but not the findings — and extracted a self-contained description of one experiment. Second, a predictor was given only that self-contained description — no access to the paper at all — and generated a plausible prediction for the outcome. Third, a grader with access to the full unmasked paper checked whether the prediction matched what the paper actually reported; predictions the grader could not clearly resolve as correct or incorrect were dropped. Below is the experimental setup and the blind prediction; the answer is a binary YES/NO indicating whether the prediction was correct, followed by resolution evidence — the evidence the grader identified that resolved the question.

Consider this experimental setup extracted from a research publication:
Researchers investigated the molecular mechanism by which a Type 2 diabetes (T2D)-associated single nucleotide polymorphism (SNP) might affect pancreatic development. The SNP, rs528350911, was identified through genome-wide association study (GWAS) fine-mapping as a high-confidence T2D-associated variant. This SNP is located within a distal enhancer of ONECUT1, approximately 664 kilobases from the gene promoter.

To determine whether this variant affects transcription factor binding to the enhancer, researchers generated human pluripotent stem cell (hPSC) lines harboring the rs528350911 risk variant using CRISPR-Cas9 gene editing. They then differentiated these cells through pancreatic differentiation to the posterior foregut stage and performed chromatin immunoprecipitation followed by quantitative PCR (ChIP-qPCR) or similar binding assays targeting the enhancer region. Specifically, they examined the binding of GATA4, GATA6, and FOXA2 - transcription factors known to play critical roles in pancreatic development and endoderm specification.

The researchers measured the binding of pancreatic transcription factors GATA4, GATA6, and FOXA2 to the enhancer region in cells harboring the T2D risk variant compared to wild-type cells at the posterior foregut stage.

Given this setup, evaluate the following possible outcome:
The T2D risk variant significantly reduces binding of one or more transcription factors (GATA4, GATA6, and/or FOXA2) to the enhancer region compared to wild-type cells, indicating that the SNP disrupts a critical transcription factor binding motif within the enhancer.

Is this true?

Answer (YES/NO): YES